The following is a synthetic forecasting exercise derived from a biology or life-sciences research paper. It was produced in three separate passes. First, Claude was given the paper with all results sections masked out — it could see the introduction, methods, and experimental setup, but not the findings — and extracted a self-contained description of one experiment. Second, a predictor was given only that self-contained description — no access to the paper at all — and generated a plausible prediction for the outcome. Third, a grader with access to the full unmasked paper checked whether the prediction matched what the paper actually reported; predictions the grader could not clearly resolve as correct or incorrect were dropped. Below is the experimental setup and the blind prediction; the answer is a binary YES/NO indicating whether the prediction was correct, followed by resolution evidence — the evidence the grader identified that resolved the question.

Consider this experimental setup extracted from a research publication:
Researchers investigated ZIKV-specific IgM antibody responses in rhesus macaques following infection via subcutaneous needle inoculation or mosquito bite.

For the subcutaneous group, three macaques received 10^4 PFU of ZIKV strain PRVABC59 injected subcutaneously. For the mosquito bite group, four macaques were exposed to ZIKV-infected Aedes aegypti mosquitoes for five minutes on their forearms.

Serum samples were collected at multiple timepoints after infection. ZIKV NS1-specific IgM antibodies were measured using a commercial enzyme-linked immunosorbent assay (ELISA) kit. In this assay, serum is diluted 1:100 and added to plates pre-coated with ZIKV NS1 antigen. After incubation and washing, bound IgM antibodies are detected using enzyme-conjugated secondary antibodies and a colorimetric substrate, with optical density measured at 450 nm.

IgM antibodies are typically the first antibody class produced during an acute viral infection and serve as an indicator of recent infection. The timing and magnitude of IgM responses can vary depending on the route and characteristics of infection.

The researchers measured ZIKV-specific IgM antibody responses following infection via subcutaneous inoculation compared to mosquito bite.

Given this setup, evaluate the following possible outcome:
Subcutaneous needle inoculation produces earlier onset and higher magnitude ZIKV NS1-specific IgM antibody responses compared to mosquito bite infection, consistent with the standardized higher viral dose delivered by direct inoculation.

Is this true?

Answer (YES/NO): NO